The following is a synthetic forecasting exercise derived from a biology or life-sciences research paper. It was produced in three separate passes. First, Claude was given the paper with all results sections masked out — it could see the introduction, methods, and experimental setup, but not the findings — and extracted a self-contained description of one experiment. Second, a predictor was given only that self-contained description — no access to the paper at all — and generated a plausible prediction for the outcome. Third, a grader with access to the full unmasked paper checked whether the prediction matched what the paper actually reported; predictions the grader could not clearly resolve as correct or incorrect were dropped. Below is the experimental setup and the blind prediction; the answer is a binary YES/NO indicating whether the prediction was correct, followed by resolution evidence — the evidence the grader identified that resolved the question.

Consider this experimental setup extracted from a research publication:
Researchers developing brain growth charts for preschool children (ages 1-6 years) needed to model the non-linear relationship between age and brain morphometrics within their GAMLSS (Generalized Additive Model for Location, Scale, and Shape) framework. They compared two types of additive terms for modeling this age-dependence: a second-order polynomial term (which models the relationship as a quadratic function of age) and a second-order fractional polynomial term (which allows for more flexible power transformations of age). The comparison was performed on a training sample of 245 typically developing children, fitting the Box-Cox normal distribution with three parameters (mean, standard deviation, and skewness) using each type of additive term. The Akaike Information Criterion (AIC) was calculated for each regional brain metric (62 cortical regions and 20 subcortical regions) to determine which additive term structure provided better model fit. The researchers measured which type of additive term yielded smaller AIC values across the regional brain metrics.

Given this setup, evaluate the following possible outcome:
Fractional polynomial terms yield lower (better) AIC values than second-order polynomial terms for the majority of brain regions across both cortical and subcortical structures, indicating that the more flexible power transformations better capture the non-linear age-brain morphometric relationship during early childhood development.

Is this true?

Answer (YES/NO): NO